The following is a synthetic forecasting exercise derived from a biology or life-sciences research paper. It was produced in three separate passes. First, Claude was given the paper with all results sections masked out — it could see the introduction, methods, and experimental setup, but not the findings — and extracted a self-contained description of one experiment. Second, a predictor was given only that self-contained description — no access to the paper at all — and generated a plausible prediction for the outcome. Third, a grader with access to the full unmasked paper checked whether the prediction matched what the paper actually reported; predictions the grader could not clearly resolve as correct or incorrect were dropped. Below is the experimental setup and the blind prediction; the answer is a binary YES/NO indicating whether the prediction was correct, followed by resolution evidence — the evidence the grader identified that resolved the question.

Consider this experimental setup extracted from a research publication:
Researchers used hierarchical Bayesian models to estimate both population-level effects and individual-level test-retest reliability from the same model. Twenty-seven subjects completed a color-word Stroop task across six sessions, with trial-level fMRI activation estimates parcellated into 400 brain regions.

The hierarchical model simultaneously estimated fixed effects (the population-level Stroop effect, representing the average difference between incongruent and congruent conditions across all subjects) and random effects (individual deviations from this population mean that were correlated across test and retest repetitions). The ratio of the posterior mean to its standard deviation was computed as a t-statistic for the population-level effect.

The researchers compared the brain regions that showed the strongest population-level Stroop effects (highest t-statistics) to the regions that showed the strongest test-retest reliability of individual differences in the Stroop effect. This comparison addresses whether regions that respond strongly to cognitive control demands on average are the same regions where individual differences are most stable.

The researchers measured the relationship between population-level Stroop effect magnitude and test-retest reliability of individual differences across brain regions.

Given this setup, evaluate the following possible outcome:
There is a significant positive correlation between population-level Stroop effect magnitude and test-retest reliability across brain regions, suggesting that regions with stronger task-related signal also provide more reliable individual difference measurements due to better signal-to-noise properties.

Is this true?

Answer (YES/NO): YES